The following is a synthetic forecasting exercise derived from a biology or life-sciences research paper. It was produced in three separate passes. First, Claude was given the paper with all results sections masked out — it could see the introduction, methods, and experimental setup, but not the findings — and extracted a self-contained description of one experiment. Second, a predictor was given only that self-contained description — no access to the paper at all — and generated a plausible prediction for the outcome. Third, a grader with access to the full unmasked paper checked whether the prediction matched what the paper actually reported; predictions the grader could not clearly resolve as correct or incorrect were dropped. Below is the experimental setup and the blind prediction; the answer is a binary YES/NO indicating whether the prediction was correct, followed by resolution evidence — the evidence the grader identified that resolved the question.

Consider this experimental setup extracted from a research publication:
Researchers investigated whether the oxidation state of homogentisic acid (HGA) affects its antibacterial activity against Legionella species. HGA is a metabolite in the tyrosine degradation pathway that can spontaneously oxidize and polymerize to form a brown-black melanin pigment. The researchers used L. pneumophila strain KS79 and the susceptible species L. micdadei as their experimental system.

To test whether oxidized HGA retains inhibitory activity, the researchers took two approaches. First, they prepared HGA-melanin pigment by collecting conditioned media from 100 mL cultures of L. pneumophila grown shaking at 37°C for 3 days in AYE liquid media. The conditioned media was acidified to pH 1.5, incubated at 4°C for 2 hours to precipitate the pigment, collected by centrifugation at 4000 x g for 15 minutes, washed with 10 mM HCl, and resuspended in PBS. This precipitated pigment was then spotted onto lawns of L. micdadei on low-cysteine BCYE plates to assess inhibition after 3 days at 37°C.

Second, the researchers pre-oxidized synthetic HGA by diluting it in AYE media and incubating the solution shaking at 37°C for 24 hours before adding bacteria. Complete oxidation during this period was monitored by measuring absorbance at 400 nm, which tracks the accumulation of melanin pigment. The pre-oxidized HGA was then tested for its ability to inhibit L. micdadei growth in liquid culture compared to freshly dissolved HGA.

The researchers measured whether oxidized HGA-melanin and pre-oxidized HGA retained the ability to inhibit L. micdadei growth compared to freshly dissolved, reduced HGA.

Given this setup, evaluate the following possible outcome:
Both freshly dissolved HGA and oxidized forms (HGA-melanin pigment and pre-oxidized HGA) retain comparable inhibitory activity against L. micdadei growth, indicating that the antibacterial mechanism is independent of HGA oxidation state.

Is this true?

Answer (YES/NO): NO